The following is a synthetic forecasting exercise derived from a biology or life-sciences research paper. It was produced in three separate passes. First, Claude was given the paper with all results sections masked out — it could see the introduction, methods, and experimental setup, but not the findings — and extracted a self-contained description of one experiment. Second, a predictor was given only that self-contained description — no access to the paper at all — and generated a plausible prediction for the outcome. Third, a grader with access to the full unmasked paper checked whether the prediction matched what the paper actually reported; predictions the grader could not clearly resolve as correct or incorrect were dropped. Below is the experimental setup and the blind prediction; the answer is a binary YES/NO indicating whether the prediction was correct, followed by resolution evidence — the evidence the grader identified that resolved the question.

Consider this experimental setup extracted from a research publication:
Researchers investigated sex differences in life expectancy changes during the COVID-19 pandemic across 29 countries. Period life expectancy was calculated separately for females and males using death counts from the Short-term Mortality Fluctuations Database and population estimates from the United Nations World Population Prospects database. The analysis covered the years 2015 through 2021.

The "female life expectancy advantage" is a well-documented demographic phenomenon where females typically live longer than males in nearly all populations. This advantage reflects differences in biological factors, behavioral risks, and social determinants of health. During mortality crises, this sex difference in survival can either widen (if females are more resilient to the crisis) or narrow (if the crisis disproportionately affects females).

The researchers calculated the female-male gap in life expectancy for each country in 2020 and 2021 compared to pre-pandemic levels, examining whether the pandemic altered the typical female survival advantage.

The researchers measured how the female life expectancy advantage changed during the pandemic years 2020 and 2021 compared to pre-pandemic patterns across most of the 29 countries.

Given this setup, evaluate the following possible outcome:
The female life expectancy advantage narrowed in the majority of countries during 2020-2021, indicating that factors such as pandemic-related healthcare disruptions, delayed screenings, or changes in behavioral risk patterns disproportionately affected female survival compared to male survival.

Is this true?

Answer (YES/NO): NO